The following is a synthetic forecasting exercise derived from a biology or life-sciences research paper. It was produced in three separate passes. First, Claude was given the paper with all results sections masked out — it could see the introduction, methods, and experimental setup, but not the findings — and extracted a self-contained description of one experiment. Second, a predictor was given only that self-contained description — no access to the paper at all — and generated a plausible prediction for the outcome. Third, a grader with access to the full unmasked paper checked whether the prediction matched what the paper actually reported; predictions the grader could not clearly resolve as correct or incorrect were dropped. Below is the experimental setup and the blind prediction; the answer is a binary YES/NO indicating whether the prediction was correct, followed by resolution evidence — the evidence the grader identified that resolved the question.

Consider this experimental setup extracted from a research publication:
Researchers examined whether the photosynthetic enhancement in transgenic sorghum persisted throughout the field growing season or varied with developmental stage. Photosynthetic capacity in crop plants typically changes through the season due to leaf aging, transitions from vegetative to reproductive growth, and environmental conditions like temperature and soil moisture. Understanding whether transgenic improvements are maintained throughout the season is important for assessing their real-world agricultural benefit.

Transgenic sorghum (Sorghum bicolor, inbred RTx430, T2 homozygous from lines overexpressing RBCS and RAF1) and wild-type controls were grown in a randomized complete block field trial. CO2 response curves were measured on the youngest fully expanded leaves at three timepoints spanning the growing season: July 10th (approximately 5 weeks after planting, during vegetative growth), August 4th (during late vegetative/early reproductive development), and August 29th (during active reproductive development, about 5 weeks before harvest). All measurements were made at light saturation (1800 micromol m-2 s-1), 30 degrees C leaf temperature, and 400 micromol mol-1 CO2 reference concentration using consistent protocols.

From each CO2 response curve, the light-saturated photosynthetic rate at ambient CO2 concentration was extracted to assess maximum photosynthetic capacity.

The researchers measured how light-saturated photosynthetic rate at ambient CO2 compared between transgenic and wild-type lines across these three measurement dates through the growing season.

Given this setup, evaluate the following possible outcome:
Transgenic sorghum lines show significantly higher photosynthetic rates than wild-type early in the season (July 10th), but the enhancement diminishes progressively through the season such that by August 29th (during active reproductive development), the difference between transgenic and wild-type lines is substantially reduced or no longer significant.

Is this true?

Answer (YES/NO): NO